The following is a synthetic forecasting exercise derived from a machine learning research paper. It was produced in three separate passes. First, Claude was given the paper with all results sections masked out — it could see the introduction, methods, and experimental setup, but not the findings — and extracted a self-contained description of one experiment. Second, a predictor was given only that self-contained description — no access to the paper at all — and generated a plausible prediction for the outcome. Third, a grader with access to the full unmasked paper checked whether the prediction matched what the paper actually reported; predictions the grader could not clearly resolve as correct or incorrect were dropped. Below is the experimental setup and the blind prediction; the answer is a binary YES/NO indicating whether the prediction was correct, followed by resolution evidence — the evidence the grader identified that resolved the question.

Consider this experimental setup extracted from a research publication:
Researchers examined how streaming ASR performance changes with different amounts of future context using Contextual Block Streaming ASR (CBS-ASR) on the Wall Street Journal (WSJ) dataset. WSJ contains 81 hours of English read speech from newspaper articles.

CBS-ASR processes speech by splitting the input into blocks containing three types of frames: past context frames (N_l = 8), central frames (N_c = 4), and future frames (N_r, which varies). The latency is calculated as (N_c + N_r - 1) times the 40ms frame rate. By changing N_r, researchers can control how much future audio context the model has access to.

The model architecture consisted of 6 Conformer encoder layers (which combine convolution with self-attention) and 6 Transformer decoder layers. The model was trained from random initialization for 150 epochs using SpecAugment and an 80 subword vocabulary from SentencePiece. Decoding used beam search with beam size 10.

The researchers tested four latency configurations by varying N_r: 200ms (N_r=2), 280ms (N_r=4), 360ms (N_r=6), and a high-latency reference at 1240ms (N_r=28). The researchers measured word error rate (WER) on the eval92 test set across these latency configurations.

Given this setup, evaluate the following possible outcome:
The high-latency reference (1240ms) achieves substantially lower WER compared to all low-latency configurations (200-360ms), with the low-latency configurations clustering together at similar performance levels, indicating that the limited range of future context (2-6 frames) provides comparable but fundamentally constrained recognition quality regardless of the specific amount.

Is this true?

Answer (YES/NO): NO